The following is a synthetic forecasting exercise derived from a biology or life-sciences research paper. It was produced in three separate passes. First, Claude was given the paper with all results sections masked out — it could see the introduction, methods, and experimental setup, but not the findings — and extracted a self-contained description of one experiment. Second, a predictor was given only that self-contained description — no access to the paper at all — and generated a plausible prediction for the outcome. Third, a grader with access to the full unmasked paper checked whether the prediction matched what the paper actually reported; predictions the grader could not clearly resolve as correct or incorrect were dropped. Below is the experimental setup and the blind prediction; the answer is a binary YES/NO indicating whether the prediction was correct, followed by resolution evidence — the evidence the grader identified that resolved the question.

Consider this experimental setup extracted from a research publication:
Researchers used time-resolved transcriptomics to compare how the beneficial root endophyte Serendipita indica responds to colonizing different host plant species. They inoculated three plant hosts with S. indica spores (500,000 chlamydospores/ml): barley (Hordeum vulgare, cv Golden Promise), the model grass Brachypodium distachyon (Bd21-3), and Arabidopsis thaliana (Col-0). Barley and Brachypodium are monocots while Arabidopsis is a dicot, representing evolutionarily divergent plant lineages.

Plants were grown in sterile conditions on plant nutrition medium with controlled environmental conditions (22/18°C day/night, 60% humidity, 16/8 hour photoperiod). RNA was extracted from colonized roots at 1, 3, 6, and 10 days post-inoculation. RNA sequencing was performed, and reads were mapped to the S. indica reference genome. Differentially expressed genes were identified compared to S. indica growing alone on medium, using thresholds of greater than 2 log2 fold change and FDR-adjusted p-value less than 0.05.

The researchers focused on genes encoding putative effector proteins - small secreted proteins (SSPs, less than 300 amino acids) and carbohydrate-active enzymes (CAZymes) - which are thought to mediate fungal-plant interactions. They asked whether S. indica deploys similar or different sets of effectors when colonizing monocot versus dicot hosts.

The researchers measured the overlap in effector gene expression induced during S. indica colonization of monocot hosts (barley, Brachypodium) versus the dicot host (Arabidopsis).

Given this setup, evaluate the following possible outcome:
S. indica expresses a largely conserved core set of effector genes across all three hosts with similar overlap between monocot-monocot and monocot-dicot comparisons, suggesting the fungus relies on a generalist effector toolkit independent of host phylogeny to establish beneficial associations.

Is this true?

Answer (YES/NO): YES